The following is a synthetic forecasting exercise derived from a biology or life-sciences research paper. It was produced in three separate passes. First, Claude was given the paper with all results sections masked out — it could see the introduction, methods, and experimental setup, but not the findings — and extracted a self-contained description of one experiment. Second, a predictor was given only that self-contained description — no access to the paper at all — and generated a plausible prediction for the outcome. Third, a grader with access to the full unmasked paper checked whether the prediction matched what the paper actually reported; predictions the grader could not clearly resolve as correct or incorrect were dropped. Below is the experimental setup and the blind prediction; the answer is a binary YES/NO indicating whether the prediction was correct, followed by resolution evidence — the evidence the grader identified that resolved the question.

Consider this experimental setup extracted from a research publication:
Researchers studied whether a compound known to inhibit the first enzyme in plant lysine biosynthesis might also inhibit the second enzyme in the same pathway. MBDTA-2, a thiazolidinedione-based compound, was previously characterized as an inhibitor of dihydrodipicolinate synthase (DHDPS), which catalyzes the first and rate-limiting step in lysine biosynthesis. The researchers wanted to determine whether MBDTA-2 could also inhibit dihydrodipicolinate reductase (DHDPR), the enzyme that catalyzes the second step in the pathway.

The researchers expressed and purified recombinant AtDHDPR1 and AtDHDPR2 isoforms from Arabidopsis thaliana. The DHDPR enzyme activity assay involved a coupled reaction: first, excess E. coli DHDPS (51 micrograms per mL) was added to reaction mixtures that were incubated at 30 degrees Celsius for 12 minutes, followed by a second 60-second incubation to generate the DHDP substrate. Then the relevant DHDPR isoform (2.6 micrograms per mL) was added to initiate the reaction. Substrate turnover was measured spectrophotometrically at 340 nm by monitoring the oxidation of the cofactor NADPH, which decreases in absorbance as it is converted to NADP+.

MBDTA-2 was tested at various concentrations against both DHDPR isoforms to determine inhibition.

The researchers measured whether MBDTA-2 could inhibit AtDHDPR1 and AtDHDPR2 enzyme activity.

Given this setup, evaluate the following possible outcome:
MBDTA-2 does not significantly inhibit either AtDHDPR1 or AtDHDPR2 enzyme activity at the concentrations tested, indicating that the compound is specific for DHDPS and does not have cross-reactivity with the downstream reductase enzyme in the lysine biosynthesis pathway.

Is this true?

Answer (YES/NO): NO